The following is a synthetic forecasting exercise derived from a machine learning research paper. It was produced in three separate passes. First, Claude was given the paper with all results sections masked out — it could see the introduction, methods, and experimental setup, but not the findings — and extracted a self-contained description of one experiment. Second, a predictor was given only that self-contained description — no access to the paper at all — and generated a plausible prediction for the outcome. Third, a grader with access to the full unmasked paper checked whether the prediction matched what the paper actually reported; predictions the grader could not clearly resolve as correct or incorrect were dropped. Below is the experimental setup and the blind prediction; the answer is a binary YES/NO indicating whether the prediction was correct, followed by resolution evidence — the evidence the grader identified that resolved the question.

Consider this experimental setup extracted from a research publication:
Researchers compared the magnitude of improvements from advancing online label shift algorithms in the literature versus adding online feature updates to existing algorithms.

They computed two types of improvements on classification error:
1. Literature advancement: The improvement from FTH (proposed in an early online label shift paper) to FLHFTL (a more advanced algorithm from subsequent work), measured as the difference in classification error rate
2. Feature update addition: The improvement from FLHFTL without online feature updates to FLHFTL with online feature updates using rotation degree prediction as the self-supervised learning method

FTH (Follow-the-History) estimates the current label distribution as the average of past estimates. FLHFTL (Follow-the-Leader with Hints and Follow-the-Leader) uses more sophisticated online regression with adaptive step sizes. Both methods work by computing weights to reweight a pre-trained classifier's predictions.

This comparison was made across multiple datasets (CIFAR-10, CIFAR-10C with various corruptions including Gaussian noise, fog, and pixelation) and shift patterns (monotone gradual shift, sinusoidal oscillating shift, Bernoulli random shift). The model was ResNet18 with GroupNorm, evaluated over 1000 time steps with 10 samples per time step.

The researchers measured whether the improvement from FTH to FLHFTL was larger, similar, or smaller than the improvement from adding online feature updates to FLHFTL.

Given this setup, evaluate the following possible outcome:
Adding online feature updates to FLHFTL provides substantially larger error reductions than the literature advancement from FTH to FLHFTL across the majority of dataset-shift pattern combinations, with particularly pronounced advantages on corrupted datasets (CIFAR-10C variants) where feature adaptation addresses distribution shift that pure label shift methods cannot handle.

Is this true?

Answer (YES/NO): NO